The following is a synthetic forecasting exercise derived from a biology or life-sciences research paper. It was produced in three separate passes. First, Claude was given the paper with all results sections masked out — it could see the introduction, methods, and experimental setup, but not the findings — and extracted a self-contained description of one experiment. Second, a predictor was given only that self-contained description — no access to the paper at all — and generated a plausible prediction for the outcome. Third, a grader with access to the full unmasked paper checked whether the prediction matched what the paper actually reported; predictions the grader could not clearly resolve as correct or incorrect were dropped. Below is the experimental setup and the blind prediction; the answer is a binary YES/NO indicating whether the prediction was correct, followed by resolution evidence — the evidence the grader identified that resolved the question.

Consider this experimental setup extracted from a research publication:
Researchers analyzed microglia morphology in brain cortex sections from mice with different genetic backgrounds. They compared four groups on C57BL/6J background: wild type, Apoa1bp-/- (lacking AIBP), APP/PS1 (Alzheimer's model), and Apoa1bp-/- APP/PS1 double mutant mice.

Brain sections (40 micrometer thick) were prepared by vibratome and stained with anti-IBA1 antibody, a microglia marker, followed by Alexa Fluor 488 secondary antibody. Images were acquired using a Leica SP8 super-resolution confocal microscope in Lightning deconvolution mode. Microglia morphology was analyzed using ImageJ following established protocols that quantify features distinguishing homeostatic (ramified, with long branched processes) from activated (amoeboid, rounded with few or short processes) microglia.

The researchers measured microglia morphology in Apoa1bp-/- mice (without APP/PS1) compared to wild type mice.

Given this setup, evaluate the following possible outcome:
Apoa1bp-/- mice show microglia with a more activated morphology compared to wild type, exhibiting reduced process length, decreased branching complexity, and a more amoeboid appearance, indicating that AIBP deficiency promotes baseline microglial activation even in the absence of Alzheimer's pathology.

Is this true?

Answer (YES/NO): NO